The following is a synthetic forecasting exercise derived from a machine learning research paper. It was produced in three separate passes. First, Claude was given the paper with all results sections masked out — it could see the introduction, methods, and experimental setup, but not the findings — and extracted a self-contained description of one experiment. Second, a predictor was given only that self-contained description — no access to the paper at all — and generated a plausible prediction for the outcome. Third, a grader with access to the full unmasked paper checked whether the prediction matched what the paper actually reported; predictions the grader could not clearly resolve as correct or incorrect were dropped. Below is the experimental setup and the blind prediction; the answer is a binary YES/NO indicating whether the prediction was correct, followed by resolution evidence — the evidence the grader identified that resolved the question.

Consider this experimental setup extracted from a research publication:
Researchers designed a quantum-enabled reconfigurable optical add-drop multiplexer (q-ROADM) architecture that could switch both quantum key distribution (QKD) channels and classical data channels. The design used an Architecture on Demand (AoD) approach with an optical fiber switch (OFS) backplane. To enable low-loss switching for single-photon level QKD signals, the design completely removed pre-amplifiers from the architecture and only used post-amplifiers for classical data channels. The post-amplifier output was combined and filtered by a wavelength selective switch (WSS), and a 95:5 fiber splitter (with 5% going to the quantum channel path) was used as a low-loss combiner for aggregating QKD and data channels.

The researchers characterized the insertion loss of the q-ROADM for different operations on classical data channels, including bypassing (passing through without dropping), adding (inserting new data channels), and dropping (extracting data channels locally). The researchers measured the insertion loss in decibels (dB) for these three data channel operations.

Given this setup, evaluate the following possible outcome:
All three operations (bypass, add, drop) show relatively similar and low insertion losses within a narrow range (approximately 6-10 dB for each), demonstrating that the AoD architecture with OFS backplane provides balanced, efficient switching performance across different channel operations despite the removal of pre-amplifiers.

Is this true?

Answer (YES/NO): NO